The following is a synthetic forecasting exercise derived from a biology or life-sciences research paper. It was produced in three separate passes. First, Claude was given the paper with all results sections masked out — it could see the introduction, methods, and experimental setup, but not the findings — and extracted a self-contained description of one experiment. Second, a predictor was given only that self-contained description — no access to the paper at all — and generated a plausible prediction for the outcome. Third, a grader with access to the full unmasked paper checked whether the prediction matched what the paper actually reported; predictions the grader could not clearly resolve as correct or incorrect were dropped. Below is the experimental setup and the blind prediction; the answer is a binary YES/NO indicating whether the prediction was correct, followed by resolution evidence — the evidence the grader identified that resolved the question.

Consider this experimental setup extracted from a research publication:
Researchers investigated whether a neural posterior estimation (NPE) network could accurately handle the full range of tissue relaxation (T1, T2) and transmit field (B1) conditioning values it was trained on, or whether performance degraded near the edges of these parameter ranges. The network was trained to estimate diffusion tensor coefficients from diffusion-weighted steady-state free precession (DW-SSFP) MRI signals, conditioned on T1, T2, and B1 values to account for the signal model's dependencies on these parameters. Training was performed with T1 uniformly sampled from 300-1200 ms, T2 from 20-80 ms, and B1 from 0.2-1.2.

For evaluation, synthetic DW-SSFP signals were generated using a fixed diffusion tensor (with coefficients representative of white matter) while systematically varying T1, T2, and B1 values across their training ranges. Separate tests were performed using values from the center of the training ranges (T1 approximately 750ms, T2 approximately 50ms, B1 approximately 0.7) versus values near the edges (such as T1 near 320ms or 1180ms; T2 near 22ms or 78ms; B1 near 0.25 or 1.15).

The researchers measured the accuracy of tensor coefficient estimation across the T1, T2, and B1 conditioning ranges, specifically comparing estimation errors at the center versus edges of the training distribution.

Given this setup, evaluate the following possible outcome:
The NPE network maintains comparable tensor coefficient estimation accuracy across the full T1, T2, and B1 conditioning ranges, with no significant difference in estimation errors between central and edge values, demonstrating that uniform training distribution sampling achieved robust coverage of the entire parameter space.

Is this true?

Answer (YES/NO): YES